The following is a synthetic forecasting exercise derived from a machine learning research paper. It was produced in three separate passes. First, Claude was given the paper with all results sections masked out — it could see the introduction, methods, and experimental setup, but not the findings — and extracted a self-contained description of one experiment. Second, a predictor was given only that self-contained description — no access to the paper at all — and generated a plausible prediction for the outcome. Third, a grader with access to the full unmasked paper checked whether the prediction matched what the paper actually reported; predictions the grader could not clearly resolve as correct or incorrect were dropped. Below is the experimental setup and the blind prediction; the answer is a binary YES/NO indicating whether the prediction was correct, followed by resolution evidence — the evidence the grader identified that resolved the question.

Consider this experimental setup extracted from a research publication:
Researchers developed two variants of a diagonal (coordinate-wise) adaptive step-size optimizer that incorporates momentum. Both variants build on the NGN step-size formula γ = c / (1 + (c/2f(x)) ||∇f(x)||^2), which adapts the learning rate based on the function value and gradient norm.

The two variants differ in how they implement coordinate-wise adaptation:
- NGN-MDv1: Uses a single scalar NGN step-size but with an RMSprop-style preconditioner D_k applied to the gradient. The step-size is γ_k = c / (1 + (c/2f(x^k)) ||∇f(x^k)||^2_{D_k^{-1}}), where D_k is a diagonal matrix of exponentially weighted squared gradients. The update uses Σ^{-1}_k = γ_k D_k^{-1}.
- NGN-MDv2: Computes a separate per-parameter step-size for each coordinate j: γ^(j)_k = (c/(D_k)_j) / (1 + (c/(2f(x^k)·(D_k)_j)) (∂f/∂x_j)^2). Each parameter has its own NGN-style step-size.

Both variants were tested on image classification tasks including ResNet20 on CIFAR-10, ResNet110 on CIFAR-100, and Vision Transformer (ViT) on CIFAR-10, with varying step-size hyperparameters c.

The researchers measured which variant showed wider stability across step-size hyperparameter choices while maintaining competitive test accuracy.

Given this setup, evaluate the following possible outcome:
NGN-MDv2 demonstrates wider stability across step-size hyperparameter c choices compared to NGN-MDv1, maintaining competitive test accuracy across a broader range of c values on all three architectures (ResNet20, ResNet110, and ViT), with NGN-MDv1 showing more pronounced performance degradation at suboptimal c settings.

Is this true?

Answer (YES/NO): NO